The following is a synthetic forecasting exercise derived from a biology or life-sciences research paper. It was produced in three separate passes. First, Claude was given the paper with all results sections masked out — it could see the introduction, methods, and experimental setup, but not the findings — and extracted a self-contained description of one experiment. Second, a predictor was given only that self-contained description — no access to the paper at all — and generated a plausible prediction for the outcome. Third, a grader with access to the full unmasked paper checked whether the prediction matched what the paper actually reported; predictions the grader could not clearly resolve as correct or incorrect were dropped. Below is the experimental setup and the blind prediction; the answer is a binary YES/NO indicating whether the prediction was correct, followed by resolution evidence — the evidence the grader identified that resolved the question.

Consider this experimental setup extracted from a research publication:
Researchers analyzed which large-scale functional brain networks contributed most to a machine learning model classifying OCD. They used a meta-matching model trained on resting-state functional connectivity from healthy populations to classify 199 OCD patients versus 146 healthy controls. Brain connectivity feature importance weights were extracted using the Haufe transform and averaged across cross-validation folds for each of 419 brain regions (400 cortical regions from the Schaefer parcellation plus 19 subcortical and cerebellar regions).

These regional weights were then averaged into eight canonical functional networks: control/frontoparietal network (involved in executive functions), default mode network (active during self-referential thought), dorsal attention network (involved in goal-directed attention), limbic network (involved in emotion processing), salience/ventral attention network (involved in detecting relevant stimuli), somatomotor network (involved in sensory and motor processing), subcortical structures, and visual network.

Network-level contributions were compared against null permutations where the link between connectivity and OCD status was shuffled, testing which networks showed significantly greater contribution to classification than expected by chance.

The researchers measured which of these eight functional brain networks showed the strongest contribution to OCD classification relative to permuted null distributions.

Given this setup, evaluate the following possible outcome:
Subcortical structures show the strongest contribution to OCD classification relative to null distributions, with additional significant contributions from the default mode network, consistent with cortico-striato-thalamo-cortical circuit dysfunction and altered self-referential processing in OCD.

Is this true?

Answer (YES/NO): NO